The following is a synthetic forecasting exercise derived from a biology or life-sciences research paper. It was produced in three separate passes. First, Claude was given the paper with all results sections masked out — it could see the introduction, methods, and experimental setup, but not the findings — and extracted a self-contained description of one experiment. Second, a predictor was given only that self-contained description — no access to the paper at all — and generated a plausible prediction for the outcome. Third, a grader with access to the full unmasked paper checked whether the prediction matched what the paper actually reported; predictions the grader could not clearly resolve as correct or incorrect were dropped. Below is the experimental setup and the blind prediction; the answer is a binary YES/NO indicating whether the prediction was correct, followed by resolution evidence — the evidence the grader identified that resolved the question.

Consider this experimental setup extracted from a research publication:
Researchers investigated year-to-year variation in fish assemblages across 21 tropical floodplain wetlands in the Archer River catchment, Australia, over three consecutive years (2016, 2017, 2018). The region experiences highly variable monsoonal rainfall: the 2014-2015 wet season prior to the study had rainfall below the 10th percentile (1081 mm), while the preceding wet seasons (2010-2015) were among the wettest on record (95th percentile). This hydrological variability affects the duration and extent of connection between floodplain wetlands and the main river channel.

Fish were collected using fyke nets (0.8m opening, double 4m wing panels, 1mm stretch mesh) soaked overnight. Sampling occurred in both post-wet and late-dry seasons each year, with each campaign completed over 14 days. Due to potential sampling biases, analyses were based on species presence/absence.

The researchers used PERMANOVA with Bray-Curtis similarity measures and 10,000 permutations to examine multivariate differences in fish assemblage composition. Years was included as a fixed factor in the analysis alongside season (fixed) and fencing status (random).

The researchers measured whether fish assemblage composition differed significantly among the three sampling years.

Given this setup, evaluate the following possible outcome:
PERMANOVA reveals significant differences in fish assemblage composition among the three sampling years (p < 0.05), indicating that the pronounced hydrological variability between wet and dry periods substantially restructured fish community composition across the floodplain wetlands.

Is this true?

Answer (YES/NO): NO